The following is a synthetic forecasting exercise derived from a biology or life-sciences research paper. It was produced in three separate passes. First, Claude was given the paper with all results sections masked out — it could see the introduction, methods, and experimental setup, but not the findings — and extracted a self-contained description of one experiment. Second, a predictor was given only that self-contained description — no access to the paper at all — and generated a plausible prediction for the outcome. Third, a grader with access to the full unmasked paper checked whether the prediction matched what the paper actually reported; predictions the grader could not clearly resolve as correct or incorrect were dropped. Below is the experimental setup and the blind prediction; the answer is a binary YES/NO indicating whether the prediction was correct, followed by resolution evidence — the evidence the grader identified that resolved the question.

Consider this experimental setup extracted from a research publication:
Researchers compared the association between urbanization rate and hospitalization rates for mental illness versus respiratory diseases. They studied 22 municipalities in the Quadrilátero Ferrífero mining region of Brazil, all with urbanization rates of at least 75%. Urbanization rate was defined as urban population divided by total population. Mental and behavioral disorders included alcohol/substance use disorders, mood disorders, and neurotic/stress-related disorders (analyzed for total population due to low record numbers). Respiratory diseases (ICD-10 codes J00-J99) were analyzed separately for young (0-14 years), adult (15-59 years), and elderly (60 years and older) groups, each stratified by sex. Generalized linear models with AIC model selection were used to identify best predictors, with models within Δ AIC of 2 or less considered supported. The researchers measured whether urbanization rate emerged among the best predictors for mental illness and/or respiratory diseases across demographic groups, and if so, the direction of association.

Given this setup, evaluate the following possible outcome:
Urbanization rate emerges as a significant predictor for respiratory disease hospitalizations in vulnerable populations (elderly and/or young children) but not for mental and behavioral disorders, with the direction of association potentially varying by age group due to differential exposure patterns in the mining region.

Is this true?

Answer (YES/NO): NO